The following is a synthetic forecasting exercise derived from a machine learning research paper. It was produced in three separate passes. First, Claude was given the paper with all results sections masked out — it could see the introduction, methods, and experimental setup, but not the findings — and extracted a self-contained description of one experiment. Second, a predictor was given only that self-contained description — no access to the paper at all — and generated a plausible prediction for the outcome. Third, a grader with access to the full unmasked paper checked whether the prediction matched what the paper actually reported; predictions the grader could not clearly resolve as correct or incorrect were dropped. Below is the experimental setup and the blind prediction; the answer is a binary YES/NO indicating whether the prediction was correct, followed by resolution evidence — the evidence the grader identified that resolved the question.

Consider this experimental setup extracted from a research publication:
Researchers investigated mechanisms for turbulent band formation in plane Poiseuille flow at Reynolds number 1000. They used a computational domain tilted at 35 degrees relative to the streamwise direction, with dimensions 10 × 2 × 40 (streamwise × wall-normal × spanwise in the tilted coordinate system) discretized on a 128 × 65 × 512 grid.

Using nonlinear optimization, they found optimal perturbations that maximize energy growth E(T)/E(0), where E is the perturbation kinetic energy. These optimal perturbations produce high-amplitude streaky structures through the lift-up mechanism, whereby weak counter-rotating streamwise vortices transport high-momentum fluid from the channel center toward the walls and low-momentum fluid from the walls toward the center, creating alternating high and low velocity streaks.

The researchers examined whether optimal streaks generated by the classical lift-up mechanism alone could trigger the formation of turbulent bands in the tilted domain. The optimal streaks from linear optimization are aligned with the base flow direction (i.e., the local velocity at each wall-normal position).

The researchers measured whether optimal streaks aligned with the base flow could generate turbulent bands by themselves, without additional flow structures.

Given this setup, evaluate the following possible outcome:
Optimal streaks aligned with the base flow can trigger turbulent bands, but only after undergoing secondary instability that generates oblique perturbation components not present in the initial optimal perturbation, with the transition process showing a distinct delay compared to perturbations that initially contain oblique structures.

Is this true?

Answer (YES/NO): NO